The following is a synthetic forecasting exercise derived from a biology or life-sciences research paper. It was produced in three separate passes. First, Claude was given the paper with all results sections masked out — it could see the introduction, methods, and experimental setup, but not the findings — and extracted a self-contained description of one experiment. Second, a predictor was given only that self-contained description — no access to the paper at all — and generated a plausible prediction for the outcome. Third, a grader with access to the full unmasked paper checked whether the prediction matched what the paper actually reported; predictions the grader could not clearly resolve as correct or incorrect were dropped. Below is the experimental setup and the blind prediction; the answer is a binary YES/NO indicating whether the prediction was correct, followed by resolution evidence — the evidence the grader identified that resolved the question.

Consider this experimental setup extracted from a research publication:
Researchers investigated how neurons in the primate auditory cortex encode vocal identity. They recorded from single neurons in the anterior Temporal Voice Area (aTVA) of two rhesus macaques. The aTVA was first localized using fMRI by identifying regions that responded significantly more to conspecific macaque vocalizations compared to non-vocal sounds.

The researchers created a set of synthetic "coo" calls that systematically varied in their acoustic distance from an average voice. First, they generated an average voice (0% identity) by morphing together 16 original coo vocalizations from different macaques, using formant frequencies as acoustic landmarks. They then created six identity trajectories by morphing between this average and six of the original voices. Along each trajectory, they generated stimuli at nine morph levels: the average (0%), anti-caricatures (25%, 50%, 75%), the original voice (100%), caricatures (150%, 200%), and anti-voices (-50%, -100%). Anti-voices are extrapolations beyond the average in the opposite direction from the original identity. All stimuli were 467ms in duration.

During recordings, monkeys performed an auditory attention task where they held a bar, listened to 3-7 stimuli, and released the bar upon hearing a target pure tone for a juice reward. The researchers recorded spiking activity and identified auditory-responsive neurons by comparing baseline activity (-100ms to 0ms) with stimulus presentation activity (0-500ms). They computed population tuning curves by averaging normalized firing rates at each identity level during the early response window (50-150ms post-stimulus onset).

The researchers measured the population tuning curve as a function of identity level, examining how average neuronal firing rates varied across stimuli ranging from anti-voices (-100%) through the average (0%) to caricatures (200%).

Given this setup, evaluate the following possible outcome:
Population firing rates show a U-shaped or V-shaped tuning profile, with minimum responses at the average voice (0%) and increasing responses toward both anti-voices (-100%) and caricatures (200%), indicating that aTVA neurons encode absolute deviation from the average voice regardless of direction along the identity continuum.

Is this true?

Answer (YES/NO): YES